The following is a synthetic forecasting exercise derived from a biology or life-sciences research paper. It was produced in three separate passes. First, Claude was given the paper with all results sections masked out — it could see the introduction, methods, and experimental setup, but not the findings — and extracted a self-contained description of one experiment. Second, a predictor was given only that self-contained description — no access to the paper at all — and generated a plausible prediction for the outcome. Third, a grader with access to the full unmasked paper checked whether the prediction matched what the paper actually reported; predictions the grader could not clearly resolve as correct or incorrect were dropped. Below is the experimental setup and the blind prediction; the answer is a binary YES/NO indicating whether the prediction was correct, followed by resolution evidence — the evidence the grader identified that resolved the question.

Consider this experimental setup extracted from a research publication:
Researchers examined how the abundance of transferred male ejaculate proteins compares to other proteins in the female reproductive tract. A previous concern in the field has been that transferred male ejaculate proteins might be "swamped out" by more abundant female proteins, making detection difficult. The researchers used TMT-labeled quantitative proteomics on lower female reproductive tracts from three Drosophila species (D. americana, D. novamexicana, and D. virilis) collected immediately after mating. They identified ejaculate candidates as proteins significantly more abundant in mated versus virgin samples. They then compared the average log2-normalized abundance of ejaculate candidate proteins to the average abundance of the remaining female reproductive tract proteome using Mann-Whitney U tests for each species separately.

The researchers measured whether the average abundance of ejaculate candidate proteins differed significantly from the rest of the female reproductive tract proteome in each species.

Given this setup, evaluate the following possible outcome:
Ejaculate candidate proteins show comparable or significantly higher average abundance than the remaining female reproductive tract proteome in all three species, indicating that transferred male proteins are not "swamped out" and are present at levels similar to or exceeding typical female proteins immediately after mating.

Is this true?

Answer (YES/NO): NO